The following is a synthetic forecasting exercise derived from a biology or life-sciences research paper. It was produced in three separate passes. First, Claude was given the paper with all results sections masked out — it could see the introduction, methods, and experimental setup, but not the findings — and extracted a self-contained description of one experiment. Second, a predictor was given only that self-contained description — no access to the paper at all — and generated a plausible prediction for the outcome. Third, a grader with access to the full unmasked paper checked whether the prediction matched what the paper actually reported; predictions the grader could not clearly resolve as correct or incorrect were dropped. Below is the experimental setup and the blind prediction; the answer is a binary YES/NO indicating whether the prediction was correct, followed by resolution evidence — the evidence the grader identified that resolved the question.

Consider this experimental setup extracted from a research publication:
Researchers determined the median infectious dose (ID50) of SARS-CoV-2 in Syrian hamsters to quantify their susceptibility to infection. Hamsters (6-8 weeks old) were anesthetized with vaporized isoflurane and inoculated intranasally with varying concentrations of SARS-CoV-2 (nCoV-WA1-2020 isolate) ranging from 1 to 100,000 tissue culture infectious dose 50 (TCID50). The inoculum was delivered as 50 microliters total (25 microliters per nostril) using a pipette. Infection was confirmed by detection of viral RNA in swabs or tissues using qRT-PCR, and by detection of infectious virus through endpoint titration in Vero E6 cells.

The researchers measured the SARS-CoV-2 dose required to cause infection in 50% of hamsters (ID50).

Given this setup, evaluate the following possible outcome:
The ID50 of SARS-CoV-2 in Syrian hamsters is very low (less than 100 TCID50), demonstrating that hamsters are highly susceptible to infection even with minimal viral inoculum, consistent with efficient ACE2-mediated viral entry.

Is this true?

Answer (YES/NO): YES